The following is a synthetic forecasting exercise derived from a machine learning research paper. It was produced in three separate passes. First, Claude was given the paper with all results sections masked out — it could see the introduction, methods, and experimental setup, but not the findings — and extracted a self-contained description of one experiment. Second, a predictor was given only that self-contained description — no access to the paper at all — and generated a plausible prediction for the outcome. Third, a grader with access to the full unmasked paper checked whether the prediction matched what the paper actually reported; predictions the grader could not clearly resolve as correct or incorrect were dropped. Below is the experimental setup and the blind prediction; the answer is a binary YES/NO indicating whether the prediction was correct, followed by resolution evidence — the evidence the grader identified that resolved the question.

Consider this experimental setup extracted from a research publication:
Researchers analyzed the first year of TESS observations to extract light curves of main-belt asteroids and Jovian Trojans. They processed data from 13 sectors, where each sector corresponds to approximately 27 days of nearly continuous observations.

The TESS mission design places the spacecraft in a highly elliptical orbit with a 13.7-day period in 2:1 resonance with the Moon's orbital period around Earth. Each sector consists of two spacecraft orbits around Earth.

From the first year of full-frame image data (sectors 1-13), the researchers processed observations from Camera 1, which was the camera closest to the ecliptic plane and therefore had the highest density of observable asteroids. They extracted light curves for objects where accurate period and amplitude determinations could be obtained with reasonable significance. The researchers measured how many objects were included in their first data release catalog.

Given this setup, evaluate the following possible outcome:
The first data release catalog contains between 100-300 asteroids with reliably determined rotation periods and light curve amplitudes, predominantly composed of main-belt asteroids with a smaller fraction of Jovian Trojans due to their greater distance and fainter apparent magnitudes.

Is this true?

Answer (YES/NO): NO